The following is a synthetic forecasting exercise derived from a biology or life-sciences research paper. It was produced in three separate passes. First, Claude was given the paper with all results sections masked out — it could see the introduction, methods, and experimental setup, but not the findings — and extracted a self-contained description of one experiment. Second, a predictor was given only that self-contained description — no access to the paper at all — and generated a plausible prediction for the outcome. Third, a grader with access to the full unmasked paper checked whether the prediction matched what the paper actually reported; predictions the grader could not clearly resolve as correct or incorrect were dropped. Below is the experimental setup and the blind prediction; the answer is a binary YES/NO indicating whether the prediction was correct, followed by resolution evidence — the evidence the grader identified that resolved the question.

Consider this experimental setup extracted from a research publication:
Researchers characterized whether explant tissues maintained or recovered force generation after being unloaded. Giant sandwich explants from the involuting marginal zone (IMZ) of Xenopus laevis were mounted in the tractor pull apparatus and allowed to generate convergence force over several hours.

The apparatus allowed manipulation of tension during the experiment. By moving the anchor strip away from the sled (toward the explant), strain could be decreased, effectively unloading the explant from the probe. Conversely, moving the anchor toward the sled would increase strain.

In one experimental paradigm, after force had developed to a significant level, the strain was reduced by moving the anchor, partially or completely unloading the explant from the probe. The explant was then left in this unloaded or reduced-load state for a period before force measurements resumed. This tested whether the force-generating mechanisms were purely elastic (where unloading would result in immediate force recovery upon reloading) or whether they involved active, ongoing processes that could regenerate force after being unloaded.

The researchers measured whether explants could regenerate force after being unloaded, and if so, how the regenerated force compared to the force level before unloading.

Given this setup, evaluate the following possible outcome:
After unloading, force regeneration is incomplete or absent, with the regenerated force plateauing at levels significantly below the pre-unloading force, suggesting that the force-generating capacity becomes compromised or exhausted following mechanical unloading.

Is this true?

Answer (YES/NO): NO